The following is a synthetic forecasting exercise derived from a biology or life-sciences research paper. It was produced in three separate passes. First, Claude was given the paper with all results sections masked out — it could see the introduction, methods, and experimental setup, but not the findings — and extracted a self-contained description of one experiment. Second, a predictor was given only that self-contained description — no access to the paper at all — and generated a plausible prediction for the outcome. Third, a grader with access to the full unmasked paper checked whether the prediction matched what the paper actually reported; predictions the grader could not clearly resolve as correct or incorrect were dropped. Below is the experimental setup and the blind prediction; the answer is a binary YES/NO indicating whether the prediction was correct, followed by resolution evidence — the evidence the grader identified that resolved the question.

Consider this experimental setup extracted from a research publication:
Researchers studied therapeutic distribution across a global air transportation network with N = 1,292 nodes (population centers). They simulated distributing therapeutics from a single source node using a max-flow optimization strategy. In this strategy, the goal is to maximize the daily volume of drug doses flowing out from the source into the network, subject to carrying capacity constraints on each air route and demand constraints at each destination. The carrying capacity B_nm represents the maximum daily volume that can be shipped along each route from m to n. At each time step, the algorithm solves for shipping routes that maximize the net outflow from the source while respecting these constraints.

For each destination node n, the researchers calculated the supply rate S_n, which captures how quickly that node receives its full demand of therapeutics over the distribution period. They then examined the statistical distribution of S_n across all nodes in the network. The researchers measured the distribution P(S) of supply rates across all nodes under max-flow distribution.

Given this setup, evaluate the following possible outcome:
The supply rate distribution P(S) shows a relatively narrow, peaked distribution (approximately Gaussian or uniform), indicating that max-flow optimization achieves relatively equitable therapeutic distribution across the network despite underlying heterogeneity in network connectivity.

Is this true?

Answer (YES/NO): NO